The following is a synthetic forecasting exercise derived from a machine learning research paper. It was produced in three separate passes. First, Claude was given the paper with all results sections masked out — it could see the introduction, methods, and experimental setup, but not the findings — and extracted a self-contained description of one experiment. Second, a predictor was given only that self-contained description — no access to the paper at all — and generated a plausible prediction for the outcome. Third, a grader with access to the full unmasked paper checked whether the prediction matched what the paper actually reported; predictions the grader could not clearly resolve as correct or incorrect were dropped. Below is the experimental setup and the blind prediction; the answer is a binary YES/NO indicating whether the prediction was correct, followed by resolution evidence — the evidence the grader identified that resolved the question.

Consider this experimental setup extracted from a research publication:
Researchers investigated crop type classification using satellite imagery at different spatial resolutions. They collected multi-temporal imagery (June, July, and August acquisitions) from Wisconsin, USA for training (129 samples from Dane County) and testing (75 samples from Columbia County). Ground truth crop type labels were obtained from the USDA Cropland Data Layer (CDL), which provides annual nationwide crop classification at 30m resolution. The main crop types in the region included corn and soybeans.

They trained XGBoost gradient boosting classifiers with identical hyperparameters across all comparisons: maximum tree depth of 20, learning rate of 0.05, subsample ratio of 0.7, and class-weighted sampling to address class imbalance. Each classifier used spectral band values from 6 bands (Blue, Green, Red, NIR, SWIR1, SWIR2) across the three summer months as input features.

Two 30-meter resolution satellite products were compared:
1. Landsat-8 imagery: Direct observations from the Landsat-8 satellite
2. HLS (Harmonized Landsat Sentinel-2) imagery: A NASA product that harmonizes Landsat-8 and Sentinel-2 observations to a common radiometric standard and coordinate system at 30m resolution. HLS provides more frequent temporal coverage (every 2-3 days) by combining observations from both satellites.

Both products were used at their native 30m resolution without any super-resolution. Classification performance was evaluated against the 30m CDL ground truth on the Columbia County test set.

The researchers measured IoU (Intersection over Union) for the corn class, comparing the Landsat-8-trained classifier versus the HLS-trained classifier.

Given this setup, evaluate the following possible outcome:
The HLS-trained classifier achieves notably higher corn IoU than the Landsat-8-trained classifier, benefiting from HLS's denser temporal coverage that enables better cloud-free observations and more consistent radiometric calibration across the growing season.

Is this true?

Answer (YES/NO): NO